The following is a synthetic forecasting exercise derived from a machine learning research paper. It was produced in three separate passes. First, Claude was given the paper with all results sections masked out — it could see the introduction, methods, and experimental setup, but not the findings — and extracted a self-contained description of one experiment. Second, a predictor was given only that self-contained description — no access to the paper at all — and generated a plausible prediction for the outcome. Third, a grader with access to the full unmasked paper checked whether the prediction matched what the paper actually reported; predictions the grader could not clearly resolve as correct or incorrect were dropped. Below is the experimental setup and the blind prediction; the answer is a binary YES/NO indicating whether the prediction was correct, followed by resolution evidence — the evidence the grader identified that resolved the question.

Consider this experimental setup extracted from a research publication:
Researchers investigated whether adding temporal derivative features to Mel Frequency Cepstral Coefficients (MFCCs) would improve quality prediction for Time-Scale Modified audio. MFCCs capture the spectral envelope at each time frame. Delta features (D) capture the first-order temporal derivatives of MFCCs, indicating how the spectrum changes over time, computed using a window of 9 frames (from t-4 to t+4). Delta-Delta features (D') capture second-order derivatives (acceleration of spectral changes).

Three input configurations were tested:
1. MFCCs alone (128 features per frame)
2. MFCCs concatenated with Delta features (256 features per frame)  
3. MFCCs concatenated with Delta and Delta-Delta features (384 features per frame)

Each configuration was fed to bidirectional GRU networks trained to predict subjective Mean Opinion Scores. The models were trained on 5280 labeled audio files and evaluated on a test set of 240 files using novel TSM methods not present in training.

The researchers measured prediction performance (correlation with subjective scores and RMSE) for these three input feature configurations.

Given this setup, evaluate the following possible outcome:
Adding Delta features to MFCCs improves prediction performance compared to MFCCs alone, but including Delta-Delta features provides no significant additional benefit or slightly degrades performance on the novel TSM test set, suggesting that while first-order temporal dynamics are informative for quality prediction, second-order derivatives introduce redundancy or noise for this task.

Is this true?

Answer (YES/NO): YES